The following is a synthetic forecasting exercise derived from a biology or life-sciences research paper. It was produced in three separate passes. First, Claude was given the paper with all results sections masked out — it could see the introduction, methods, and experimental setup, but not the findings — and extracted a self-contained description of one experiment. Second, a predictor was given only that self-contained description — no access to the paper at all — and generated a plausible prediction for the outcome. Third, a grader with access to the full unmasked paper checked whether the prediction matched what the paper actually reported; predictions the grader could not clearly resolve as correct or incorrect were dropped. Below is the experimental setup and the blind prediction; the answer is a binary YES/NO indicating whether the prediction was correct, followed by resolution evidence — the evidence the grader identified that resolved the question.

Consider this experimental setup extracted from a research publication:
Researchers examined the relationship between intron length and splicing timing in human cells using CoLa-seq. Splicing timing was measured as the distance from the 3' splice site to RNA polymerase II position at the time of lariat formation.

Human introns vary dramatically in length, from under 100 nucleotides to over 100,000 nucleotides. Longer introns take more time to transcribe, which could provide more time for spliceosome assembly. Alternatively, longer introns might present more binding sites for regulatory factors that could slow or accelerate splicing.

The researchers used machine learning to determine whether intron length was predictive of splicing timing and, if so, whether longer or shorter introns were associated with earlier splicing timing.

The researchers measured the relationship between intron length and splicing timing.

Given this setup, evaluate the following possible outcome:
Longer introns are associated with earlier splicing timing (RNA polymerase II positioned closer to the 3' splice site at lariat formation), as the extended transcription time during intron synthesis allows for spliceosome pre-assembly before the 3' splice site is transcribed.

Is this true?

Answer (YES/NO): YES